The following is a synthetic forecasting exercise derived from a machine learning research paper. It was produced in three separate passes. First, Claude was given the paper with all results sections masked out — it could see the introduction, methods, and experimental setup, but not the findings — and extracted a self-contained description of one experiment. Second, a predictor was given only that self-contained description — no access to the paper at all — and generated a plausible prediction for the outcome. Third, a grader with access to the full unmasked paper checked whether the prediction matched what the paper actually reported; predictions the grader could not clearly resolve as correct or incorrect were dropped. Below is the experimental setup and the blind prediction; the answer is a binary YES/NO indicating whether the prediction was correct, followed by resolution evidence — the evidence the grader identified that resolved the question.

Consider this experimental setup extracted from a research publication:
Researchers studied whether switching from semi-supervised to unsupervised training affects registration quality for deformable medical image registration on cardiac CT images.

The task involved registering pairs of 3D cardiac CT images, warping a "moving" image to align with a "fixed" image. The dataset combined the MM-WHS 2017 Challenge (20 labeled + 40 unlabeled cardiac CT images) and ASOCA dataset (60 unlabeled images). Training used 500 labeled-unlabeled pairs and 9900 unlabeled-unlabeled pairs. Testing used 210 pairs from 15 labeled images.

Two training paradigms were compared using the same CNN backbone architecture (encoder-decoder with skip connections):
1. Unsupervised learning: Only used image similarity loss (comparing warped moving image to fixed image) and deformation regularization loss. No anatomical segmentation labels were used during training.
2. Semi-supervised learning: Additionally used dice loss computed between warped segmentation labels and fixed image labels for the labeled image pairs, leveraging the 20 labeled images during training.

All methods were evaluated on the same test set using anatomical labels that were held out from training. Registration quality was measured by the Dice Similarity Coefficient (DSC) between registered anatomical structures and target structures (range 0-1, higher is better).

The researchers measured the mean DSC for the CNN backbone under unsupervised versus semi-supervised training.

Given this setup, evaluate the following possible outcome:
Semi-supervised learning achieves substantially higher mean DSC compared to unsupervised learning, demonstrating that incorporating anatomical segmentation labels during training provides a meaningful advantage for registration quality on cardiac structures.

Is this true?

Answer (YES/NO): YES